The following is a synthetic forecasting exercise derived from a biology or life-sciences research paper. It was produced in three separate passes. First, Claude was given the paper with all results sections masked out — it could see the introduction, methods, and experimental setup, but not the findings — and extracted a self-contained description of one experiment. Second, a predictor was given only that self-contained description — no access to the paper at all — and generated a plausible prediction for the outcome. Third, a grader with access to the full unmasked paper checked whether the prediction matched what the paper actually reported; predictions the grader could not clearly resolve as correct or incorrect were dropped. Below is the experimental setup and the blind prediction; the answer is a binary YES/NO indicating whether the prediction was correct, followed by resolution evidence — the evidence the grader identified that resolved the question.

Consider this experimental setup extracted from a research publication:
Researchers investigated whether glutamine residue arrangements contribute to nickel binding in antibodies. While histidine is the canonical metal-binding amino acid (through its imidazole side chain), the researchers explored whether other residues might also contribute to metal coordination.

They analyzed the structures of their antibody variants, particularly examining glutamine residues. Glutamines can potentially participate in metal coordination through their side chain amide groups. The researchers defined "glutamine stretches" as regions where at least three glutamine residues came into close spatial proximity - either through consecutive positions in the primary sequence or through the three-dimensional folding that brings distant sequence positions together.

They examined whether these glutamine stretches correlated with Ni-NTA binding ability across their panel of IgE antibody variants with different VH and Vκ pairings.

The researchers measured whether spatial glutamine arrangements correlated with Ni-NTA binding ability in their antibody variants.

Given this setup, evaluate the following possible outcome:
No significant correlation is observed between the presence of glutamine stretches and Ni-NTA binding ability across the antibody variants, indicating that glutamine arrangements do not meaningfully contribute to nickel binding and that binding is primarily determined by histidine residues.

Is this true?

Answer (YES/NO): NO